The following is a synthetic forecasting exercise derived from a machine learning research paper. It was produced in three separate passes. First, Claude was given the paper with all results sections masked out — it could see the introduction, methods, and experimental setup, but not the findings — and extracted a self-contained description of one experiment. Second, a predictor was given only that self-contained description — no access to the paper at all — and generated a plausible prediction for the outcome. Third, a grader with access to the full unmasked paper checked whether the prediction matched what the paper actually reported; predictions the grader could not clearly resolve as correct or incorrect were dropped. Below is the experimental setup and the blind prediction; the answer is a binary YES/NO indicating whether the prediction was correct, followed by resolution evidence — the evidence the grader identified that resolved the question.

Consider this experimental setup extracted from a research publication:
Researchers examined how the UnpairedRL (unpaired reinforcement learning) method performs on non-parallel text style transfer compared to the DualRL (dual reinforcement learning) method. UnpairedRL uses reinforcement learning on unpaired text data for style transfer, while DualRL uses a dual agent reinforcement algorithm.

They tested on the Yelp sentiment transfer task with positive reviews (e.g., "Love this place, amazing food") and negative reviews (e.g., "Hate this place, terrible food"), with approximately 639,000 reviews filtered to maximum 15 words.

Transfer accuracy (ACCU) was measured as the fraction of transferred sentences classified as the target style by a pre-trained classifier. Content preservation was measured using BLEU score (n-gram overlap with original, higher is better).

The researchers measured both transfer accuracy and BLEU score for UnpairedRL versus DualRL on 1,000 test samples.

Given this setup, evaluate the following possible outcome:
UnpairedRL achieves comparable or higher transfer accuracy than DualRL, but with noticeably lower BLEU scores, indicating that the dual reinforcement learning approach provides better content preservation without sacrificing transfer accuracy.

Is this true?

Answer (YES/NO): NO